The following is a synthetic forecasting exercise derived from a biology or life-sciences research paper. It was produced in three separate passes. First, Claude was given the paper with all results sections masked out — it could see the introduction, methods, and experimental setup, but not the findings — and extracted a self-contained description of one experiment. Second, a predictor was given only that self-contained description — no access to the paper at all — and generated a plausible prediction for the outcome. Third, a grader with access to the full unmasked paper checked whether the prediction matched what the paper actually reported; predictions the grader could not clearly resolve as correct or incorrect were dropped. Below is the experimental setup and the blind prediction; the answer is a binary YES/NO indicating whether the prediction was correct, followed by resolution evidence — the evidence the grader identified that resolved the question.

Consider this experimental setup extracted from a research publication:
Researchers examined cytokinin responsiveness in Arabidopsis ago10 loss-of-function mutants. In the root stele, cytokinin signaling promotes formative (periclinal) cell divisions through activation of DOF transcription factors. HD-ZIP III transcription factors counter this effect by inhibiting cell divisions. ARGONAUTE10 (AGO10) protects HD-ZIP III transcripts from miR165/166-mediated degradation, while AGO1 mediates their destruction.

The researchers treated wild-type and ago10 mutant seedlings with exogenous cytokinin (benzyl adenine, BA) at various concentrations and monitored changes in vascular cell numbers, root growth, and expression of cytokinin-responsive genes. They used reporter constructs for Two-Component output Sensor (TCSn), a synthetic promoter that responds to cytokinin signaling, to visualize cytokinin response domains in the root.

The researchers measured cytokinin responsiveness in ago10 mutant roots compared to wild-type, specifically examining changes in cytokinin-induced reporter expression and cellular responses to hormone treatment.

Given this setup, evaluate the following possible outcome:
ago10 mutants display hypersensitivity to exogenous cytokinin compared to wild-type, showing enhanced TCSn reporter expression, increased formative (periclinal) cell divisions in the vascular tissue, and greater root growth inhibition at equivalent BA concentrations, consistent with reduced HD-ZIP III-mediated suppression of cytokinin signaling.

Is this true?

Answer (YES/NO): NO